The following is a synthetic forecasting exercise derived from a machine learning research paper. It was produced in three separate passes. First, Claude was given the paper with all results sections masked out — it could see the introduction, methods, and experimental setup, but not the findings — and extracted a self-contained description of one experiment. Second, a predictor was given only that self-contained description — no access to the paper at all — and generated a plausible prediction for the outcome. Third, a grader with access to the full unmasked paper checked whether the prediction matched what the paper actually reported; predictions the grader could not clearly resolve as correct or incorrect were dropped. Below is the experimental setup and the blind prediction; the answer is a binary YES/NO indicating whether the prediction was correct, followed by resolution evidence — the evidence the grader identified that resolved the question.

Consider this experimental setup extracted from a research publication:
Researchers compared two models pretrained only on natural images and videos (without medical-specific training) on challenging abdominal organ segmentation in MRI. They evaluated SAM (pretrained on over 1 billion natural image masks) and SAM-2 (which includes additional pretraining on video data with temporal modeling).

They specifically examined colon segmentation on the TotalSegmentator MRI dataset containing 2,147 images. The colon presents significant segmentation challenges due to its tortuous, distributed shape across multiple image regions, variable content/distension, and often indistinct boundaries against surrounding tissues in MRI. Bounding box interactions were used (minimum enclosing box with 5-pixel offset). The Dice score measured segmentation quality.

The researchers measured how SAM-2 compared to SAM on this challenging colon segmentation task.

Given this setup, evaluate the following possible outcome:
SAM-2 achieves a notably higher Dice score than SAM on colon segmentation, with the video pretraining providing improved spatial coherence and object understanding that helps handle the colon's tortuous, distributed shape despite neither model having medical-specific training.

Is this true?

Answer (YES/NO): NO